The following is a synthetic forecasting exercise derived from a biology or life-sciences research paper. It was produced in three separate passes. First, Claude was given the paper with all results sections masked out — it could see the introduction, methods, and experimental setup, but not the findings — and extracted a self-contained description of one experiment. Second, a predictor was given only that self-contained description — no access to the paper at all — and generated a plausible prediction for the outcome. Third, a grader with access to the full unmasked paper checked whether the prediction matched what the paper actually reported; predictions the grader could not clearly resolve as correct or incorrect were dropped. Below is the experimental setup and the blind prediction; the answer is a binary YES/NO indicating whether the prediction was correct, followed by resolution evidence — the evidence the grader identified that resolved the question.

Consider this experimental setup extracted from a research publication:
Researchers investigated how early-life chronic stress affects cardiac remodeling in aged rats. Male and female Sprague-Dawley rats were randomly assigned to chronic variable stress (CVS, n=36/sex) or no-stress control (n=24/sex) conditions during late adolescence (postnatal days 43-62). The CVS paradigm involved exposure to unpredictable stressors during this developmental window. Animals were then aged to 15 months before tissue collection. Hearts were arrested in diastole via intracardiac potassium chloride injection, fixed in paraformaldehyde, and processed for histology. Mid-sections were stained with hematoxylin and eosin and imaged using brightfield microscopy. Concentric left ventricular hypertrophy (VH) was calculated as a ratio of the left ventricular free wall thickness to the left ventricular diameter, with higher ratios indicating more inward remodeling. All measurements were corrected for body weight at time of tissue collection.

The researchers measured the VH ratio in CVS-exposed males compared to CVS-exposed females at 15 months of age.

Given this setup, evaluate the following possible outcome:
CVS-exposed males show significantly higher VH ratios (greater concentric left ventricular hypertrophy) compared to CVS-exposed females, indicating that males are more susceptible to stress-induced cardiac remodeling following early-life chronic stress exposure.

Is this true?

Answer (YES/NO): NO